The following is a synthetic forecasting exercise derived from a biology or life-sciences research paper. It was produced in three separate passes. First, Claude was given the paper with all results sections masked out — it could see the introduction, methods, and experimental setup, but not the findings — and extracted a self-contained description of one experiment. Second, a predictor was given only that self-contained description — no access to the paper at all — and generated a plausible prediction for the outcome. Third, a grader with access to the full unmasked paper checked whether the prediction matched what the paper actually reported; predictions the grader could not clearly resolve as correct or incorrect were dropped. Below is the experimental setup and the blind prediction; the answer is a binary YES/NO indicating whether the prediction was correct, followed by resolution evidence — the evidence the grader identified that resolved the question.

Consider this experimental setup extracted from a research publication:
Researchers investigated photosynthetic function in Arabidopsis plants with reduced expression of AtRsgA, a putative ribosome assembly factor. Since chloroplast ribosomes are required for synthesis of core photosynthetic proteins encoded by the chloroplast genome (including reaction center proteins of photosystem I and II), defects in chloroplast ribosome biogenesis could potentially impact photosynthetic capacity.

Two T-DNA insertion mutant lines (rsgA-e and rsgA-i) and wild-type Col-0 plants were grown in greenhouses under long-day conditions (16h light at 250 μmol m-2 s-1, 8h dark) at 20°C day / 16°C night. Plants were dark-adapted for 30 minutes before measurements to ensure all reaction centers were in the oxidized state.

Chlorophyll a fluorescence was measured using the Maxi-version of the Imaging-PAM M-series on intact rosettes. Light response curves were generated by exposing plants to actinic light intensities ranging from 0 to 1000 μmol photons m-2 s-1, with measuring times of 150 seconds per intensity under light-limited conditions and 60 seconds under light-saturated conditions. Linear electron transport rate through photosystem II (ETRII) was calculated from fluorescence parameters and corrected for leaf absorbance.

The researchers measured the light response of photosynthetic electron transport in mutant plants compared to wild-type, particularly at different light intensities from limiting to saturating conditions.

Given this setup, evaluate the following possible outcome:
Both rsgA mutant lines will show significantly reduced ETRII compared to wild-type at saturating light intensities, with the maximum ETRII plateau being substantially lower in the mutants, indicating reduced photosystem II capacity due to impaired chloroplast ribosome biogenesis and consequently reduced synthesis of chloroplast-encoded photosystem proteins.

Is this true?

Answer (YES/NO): NO